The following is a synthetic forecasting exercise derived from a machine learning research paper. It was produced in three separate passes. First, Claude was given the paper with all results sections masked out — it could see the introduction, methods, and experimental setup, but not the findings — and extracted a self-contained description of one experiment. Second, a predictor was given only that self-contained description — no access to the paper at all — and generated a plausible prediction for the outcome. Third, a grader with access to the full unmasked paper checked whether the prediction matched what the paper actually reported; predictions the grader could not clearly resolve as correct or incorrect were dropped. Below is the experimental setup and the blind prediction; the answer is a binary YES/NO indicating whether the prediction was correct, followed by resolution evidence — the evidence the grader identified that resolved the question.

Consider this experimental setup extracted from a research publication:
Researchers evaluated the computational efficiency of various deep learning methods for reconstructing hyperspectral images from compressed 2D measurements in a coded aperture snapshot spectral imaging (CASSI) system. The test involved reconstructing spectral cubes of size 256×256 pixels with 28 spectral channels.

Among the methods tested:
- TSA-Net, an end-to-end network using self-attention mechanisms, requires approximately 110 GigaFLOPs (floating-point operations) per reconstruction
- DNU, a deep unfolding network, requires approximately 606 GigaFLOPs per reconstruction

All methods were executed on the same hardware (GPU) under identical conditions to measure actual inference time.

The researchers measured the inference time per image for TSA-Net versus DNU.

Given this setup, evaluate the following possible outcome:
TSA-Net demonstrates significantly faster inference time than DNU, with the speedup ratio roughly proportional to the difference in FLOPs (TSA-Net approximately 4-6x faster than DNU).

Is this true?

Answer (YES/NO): NO